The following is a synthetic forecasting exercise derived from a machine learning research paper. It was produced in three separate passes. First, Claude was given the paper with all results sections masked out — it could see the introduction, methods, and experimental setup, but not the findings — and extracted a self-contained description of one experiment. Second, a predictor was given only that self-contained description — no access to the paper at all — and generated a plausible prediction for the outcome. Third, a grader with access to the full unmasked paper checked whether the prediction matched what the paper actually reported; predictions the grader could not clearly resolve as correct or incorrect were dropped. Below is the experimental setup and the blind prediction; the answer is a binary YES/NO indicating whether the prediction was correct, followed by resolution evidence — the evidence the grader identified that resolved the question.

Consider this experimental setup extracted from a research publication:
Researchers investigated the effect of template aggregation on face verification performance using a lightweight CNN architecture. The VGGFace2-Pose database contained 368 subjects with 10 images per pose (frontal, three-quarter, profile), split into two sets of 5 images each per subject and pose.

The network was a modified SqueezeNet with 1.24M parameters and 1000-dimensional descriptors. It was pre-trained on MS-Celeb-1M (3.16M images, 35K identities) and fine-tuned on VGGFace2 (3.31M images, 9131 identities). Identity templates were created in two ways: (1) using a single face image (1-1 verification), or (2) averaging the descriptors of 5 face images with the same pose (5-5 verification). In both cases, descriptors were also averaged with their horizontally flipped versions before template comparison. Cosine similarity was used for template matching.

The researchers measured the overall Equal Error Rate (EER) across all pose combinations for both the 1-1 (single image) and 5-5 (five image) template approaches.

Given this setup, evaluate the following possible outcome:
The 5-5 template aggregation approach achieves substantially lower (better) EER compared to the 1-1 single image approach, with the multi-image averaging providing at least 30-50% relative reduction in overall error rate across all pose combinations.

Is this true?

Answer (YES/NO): YES